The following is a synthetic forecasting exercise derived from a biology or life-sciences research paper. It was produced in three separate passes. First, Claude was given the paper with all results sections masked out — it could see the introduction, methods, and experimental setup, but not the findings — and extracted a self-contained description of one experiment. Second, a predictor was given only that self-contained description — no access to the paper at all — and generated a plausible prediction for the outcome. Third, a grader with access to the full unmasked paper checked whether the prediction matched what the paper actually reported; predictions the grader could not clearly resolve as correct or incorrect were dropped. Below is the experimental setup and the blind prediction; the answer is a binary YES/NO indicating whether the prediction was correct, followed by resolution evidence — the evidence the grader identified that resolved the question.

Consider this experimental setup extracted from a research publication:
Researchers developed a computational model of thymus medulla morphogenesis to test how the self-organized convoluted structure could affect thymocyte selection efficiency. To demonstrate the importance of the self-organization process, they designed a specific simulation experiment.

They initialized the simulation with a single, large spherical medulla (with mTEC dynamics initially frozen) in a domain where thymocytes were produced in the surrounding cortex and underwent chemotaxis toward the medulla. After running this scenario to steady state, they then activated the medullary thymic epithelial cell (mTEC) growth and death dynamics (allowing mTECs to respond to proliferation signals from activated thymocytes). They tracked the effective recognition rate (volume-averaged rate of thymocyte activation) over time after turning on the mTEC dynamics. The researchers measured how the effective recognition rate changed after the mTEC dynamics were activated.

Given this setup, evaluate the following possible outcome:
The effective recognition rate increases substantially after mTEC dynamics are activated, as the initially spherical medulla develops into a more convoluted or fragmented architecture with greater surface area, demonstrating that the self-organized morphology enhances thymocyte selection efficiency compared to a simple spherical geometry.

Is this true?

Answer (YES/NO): YES